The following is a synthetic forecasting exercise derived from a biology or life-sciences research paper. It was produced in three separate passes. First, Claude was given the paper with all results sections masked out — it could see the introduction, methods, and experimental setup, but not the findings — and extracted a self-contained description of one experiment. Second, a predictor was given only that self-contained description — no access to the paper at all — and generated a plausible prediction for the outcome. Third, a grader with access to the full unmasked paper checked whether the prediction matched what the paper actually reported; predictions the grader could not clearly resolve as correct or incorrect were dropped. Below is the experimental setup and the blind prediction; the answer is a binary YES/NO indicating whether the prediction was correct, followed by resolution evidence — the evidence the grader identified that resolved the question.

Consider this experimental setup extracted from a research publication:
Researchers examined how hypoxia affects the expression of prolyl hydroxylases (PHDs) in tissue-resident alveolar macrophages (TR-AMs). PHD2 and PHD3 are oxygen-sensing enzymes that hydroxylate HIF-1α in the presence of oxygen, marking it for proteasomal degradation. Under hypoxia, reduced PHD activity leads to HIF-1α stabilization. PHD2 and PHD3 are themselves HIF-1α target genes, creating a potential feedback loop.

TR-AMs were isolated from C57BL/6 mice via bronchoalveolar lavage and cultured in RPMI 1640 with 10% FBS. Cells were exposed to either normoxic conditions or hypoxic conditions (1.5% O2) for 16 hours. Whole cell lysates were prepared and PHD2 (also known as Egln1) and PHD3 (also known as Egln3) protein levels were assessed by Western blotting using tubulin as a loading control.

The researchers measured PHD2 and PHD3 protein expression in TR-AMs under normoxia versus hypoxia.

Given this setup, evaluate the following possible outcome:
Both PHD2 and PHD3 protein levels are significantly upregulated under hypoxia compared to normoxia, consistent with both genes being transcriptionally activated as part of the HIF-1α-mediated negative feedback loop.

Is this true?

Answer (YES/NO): YES